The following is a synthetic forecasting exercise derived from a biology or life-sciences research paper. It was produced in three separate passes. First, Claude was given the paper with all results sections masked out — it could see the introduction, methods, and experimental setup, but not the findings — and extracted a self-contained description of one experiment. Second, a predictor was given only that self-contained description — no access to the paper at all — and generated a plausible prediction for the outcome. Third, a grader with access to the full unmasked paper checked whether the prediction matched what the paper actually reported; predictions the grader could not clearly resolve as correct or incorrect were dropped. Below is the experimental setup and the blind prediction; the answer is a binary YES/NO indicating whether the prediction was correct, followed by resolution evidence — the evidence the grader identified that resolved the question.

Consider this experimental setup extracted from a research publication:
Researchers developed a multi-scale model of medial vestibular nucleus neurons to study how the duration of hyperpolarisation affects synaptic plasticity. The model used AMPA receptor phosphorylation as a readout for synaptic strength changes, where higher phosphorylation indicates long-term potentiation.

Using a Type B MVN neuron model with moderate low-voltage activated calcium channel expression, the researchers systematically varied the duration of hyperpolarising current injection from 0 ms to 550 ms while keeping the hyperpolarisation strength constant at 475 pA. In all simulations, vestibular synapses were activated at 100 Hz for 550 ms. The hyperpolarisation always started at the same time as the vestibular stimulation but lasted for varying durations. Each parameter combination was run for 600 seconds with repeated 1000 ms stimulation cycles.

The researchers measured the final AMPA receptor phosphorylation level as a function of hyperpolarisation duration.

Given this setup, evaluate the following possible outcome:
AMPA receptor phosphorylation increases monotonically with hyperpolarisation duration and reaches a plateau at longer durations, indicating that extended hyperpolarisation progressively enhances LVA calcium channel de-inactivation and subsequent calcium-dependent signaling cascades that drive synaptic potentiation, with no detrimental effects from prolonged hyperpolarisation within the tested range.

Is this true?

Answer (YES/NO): NO